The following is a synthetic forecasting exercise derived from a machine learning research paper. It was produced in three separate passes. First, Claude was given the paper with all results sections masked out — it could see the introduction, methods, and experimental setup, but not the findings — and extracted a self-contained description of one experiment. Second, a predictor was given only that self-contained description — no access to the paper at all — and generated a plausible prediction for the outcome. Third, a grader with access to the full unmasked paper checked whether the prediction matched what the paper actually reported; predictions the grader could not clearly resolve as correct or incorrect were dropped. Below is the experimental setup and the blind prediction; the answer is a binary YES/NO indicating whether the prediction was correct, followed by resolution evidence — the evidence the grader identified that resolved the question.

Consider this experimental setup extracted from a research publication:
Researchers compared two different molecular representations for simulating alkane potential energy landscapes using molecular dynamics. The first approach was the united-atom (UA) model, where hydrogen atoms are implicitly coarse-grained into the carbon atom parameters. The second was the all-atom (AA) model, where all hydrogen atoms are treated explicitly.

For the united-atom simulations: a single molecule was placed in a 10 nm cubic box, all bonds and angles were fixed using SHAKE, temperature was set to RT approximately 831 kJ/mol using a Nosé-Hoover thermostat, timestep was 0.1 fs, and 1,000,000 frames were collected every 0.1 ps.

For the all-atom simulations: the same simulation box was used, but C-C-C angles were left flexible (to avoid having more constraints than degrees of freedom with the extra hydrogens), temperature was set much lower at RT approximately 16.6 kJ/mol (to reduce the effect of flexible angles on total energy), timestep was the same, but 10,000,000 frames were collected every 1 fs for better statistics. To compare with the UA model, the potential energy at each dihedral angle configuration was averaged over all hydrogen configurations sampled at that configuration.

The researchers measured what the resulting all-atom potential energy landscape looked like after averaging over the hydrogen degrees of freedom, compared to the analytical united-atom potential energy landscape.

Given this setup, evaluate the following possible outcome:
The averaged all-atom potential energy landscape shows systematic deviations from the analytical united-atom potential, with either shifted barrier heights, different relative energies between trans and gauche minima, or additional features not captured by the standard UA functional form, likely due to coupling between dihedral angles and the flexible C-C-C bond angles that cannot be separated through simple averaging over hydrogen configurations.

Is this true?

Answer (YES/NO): NO